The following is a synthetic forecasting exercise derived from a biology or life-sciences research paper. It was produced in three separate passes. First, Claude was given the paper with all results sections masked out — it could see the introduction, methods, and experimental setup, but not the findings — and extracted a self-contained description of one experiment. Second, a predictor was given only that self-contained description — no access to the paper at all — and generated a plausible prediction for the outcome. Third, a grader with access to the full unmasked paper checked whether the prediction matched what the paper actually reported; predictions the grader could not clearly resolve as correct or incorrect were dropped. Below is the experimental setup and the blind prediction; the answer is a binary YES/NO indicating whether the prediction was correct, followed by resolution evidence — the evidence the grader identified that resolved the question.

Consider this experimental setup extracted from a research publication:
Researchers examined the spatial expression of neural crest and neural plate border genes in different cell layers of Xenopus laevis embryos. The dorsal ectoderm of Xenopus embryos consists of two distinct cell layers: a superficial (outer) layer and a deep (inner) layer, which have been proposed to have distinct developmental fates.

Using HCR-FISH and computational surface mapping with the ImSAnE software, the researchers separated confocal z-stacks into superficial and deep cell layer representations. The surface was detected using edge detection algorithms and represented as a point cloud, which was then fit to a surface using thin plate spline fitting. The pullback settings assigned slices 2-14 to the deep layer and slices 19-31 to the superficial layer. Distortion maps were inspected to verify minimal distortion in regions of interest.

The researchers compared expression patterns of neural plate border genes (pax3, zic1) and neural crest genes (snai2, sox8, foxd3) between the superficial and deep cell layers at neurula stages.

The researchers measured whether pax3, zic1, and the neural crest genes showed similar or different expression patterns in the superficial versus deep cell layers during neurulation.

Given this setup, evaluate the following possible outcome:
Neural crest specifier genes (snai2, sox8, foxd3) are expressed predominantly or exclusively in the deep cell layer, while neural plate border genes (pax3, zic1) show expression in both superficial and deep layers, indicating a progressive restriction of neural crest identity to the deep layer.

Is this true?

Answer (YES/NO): YES